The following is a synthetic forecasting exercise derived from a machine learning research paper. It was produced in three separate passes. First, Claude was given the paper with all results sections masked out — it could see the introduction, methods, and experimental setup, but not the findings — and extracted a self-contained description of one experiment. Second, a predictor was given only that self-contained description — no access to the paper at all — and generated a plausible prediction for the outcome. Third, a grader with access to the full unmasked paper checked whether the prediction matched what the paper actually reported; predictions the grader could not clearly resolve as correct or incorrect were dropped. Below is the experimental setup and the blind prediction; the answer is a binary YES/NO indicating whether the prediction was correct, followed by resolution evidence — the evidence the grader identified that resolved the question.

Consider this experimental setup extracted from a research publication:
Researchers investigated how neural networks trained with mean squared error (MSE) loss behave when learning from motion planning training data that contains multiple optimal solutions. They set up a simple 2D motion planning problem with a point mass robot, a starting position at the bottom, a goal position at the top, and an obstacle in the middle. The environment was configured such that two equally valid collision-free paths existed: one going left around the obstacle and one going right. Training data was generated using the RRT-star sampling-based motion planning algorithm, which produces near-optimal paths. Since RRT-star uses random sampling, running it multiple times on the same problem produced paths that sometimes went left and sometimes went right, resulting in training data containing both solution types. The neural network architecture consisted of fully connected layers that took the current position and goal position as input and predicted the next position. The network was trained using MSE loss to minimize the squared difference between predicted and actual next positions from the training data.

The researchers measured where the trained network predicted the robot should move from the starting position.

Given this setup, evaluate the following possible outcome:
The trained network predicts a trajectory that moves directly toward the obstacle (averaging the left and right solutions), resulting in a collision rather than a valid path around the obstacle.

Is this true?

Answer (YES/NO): YES